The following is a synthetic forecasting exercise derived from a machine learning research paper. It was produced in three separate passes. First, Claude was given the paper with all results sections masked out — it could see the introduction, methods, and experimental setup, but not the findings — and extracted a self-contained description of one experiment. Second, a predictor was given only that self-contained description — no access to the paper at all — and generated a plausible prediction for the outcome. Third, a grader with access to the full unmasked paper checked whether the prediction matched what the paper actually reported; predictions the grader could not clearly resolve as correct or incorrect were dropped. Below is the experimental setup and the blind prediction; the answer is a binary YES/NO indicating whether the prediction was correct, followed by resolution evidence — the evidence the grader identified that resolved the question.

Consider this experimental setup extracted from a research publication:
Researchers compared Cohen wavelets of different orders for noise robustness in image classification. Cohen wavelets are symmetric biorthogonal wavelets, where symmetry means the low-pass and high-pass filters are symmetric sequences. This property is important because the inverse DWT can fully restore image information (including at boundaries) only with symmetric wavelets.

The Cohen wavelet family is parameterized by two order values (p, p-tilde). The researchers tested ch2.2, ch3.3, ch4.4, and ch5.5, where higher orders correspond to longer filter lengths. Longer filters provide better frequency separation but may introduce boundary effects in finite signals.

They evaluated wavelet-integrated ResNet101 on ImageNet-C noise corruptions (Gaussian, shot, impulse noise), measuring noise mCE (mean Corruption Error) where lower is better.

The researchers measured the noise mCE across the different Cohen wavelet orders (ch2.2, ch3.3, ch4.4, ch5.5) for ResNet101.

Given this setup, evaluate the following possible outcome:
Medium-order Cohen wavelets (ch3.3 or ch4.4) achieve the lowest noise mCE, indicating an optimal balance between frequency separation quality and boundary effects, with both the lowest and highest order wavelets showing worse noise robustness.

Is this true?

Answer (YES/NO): NO